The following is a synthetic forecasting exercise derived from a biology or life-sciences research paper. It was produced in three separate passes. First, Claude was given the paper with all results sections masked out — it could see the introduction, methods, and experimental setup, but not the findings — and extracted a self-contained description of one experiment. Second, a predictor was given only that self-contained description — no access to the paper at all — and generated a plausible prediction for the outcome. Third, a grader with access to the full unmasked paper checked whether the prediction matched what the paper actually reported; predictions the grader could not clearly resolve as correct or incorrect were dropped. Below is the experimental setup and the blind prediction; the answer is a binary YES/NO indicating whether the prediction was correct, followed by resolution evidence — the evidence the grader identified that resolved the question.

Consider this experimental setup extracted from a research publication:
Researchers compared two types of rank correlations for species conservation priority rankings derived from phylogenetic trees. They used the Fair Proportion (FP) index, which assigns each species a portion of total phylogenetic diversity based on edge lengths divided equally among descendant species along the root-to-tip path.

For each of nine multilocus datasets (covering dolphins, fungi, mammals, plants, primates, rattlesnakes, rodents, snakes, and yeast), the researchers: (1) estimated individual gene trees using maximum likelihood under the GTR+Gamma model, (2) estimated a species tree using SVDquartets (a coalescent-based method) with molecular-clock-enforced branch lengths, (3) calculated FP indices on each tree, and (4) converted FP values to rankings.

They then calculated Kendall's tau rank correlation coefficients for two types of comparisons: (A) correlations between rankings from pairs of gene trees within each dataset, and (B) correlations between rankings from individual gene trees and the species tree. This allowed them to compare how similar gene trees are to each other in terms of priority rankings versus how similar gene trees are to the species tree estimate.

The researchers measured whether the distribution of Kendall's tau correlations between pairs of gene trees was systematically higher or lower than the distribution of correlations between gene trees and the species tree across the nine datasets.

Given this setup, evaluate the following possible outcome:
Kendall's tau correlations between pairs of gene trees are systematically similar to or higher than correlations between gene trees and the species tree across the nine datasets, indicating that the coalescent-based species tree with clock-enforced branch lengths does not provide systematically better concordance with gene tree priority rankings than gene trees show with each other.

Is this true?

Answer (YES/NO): YES